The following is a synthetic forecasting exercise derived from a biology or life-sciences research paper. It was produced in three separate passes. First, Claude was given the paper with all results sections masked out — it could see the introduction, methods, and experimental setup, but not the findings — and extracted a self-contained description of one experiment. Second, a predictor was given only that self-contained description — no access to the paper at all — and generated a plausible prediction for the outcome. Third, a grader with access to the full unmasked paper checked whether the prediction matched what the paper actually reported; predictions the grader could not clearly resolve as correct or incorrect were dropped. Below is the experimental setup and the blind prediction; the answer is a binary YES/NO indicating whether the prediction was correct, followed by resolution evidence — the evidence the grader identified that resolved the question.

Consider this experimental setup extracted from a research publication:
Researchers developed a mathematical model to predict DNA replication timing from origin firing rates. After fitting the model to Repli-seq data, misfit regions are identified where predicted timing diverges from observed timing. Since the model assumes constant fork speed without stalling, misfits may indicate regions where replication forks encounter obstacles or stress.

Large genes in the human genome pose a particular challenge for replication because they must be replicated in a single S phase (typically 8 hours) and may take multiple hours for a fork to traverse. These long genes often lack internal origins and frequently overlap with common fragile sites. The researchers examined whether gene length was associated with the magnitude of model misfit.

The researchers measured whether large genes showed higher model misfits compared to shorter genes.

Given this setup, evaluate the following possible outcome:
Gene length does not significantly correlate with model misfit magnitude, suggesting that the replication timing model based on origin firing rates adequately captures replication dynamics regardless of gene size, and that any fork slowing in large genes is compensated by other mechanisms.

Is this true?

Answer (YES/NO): NO